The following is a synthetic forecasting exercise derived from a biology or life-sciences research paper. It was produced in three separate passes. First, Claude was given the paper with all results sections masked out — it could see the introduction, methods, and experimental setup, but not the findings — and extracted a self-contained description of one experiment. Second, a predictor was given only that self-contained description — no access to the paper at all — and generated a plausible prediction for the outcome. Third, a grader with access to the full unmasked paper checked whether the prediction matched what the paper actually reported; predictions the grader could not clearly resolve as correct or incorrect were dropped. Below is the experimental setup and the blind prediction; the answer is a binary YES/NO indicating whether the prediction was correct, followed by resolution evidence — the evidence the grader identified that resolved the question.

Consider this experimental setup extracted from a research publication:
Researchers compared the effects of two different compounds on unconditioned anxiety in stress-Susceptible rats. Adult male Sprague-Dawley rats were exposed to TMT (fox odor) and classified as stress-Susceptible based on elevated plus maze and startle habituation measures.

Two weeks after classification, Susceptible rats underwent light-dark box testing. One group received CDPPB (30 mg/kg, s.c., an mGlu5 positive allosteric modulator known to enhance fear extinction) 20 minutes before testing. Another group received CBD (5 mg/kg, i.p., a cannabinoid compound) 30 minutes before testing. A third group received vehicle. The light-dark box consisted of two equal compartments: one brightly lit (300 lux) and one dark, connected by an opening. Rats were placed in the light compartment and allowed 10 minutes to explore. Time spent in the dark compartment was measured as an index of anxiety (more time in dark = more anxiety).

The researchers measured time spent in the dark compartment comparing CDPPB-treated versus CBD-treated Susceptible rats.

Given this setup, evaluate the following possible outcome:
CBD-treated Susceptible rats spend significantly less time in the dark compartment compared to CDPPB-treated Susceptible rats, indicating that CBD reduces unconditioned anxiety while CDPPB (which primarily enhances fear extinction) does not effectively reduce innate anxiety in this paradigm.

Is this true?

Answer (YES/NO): YES